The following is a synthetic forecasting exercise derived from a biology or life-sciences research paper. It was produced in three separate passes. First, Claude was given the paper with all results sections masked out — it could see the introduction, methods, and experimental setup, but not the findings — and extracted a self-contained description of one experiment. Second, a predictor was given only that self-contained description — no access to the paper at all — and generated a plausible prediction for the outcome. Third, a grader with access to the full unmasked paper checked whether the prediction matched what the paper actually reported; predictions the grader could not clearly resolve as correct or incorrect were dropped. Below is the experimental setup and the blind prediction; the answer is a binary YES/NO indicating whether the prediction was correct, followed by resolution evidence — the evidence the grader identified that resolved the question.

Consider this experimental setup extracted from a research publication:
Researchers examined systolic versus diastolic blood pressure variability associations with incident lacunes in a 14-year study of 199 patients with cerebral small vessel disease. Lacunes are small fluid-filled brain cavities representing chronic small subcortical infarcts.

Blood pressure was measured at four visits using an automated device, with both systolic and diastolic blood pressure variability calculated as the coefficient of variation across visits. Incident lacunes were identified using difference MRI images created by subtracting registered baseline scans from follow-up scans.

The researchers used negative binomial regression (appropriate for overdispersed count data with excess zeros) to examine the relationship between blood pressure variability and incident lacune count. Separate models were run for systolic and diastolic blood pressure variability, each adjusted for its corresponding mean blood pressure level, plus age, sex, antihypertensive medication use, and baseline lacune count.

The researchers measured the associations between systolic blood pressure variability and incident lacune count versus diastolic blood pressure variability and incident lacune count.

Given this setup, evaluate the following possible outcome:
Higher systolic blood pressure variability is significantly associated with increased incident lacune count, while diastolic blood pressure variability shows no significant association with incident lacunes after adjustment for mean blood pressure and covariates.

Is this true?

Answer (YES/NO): YES